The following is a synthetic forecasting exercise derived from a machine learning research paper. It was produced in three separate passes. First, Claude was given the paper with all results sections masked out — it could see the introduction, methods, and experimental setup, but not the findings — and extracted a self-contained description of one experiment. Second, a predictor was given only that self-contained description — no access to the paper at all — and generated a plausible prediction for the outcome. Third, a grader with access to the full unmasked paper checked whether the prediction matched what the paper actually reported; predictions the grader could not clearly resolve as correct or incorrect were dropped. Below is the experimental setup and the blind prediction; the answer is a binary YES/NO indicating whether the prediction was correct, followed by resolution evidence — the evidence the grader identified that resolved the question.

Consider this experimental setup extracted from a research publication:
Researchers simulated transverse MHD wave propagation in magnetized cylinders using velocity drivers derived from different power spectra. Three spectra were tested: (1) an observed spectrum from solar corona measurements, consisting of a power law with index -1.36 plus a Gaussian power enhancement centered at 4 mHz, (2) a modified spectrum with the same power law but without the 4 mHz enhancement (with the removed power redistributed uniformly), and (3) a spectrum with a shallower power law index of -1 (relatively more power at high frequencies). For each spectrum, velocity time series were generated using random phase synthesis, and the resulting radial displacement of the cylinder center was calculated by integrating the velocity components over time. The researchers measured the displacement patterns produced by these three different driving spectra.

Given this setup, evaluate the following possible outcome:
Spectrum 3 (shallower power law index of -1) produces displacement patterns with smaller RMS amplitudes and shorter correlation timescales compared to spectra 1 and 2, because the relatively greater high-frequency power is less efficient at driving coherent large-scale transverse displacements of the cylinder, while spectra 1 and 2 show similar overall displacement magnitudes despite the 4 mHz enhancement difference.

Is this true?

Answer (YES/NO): NO